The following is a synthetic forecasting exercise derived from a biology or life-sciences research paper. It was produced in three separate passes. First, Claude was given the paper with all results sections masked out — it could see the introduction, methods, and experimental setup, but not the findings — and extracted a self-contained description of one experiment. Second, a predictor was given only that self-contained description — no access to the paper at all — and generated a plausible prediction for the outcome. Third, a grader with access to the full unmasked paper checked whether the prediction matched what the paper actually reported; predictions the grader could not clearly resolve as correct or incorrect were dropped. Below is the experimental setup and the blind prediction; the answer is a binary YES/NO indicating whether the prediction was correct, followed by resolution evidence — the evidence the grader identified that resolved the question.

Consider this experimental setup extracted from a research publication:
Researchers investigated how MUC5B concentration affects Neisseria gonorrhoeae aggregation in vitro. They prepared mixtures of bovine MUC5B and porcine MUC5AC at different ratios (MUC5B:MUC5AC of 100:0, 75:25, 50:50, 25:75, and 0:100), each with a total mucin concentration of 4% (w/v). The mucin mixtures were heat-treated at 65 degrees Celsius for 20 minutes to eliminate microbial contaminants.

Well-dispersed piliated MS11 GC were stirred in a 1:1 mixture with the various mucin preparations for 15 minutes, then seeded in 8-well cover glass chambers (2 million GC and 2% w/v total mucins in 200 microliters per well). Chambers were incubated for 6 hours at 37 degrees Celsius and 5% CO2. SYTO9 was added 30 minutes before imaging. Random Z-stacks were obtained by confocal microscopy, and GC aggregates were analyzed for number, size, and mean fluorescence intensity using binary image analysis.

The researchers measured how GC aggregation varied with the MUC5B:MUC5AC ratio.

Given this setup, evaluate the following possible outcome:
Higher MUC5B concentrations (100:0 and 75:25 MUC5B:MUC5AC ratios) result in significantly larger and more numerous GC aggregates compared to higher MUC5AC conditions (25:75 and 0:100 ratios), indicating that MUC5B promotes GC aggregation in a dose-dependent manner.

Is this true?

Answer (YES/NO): NO